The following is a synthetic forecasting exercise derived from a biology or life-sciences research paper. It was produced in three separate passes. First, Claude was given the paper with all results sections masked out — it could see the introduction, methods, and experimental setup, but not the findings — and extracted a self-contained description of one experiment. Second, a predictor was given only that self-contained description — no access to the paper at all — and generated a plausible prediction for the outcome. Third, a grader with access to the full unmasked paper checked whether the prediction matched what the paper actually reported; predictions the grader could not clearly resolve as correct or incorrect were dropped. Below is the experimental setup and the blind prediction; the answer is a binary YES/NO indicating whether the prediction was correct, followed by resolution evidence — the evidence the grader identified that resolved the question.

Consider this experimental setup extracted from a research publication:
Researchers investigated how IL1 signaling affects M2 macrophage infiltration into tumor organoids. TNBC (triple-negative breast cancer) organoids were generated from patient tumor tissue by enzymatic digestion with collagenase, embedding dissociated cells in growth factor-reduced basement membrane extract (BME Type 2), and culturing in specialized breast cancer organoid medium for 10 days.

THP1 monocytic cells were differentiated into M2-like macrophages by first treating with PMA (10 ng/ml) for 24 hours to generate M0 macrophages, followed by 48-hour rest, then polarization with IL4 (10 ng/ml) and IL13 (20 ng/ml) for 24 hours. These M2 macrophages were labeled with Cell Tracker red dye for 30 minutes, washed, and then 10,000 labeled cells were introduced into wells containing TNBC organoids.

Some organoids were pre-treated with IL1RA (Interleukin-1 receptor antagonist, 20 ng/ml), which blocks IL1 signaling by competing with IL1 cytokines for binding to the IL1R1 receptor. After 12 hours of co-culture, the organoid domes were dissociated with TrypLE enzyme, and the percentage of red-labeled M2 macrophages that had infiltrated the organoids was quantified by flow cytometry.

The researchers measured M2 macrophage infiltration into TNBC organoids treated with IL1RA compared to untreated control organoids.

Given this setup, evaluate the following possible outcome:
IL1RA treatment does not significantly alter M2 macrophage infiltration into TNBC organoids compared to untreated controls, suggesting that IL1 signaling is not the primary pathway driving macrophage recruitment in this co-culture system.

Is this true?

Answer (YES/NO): NO